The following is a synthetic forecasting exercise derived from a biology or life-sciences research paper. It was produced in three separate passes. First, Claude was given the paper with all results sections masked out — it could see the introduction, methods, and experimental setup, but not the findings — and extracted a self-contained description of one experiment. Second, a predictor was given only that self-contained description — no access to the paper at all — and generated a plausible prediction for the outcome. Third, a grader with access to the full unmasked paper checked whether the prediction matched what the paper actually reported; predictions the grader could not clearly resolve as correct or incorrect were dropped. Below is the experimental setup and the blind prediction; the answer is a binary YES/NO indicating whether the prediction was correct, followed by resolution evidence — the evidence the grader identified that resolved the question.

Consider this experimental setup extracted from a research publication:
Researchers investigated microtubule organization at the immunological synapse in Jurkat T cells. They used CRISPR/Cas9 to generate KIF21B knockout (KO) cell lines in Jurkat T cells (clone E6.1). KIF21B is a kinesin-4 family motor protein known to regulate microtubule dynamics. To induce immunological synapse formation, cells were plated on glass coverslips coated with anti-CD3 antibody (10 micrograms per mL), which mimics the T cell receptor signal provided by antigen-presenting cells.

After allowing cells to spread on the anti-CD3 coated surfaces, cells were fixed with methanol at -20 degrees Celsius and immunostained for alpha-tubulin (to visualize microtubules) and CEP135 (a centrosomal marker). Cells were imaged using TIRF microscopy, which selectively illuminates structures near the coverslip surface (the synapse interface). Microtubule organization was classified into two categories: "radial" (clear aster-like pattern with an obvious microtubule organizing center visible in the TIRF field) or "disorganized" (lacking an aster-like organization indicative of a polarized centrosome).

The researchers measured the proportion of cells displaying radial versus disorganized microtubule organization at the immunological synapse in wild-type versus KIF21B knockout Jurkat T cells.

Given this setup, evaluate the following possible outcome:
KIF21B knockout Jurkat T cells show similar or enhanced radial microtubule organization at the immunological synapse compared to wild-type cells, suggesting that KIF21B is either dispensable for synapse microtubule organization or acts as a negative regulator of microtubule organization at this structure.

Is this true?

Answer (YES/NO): NO